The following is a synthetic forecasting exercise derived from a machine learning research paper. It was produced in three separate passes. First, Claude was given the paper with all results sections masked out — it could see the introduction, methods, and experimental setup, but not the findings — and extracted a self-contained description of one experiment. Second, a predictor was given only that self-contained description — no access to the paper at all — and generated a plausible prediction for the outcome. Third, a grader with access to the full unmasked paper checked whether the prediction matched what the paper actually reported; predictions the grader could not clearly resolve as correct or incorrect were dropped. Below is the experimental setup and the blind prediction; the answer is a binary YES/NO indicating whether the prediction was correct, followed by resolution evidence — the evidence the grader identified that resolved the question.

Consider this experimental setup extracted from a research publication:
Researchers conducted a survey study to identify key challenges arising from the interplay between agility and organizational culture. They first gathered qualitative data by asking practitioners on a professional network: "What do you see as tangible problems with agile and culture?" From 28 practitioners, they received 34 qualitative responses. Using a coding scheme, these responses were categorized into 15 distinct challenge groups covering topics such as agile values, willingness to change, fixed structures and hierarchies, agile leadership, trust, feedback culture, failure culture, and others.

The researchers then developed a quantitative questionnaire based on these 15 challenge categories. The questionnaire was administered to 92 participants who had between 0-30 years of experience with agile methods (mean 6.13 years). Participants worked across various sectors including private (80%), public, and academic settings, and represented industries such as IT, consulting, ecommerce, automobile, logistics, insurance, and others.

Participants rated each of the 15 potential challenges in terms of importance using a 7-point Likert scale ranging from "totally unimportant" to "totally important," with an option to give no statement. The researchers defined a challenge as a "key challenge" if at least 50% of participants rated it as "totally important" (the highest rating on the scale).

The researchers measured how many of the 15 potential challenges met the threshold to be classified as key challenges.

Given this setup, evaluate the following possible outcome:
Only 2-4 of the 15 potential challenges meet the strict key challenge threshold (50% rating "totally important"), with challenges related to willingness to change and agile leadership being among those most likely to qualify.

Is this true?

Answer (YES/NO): NO